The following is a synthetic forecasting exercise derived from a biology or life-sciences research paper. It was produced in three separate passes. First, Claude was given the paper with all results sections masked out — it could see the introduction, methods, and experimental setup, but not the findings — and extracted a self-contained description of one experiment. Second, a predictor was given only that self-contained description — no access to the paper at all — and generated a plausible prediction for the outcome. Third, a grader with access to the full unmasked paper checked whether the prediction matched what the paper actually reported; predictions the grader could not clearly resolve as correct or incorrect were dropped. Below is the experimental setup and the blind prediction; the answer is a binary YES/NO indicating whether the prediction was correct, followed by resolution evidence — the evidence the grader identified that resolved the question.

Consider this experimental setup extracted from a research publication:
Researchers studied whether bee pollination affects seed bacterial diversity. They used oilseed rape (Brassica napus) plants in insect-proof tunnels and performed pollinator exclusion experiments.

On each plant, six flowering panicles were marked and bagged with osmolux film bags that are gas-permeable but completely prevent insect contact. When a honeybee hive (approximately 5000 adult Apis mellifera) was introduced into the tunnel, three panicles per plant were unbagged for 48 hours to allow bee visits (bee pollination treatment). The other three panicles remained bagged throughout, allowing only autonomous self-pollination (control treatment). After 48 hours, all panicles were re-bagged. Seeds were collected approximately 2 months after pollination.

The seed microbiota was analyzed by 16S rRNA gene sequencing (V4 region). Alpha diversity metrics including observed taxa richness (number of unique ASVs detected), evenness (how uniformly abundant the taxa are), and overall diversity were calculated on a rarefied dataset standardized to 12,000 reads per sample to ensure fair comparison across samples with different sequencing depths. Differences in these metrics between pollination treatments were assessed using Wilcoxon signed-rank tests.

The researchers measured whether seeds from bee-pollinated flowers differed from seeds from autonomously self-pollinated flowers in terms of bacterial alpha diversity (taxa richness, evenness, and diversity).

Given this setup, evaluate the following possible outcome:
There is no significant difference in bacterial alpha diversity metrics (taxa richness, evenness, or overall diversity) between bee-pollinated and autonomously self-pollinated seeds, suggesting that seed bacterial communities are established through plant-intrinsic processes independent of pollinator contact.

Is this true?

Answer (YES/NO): NO